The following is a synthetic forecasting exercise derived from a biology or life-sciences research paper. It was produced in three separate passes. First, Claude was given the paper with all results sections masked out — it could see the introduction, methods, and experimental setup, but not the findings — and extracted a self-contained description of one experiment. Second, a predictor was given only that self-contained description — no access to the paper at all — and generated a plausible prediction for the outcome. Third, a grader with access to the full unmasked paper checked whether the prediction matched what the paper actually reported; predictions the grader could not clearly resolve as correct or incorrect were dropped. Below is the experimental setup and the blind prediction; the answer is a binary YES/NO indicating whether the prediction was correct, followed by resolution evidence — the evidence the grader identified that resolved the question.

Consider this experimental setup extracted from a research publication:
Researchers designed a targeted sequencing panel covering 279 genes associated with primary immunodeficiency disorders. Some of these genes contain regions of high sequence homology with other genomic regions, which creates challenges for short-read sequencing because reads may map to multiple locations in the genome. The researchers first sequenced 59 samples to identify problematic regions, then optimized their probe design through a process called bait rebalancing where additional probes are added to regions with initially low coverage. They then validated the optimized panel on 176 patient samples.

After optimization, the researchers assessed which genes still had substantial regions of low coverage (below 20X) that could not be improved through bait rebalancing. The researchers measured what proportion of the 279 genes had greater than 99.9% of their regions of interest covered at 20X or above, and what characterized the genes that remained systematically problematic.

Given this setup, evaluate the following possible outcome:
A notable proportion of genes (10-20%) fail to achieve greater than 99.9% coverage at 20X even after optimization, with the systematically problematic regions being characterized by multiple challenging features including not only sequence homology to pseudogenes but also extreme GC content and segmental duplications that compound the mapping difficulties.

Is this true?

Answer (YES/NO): NO